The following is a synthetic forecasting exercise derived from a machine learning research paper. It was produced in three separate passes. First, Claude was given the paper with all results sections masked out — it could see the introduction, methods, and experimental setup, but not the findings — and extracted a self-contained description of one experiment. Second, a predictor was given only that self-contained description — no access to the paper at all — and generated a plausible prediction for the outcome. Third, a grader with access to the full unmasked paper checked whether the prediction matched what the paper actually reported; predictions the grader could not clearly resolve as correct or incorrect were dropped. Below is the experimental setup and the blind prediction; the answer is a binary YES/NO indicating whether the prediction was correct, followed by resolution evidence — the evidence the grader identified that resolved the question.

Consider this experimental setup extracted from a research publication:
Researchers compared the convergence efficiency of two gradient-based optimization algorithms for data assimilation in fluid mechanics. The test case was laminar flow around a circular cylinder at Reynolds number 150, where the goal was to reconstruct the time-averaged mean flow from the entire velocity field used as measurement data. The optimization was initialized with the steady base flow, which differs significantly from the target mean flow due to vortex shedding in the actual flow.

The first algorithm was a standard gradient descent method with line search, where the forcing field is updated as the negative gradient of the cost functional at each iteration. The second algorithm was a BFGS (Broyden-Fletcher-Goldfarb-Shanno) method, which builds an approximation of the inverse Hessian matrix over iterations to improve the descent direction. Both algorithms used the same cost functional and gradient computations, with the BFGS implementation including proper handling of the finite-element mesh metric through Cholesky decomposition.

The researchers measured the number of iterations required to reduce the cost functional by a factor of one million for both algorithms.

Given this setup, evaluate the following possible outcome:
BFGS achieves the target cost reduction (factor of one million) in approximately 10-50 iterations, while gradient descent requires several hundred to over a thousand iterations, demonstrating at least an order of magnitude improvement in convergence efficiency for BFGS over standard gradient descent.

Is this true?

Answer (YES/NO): NO